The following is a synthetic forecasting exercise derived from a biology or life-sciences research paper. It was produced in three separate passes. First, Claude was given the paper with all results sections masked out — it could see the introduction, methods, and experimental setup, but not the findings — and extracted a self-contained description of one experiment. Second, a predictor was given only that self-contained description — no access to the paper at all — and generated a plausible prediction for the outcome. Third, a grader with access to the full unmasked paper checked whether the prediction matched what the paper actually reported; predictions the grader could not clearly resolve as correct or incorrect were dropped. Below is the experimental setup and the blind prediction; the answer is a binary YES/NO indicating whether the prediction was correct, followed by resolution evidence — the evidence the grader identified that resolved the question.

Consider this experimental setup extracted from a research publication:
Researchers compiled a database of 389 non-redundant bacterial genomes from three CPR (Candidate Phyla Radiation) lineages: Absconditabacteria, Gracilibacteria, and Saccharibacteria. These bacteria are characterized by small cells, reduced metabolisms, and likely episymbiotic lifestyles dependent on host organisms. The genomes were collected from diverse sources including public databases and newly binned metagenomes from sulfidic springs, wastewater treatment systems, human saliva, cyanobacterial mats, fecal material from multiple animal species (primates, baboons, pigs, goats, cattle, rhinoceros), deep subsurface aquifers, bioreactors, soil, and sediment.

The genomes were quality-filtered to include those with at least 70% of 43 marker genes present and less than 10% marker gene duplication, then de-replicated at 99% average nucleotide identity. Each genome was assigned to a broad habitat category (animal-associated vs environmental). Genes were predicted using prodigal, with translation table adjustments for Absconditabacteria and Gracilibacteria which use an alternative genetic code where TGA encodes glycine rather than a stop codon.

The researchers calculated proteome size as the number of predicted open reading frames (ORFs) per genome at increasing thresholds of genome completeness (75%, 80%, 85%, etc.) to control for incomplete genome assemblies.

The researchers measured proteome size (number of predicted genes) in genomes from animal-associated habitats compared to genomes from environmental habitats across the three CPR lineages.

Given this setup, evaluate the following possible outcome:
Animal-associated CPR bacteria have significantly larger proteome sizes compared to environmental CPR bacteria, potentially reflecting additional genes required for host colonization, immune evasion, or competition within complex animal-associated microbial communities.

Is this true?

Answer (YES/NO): NO